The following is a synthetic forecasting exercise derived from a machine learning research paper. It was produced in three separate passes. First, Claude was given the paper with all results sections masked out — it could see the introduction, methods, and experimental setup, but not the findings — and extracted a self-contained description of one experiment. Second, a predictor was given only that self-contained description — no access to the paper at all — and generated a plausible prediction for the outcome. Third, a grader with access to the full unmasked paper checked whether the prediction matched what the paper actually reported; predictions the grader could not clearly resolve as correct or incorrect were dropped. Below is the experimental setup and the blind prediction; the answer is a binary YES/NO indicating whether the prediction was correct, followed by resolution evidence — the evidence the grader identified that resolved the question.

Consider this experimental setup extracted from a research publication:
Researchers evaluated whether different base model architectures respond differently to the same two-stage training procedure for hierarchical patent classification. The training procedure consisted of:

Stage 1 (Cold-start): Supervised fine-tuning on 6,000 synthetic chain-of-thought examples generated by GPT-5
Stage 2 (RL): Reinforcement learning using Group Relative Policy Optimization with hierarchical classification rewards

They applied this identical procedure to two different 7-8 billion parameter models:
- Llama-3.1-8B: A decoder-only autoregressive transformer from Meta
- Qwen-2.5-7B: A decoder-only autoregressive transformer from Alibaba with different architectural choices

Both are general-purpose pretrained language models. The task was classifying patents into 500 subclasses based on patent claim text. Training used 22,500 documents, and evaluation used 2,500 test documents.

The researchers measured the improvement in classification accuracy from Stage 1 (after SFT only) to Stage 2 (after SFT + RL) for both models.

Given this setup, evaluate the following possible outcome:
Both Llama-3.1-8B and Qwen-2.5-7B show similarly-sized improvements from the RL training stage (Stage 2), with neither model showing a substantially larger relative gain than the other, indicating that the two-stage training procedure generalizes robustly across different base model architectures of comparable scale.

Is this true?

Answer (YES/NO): NO